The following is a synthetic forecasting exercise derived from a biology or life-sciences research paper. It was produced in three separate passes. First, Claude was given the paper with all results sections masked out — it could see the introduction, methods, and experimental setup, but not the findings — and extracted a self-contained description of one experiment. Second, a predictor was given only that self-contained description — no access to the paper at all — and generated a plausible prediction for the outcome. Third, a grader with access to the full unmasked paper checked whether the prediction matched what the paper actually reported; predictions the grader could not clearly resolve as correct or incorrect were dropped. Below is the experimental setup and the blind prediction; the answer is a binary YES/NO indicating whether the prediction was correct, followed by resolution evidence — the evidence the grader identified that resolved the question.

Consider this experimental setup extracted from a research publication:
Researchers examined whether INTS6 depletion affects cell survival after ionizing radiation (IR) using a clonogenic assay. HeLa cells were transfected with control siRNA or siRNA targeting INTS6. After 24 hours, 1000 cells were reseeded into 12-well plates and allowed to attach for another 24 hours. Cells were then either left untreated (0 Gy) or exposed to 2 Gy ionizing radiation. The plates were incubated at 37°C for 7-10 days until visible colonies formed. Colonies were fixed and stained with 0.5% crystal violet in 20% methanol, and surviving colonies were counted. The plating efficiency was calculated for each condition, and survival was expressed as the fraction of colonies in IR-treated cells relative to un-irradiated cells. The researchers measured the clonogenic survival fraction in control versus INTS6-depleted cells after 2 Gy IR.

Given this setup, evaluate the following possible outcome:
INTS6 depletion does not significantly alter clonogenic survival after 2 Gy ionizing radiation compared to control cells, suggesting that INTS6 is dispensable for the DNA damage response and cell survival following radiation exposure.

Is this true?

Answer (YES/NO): NO